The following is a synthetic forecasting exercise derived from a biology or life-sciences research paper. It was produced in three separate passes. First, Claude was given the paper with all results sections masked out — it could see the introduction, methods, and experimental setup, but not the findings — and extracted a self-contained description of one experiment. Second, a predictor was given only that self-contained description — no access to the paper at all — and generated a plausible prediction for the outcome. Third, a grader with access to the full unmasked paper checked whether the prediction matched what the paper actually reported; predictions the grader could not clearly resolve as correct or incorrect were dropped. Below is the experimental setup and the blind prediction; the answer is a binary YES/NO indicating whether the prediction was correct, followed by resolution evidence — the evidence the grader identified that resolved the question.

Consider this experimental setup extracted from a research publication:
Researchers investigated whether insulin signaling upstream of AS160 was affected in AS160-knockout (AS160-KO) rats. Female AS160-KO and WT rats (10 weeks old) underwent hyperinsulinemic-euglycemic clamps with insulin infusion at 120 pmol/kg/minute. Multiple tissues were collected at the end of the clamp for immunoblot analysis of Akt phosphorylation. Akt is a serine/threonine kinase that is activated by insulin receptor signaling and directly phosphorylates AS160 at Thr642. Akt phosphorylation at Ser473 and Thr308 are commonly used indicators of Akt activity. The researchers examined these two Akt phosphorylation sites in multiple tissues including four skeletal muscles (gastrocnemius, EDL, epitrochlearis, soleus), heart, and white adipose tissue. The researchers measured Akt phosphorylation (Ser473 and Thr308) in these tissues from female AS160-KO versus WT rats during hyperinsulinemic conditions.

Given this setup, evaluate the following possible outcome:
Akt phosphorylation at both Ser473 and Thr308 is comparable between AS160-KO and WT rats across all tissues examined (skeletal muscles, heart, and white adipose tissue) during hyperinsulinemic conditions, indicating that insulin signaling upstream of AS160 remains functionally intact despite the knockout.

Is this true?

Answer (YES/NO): YES